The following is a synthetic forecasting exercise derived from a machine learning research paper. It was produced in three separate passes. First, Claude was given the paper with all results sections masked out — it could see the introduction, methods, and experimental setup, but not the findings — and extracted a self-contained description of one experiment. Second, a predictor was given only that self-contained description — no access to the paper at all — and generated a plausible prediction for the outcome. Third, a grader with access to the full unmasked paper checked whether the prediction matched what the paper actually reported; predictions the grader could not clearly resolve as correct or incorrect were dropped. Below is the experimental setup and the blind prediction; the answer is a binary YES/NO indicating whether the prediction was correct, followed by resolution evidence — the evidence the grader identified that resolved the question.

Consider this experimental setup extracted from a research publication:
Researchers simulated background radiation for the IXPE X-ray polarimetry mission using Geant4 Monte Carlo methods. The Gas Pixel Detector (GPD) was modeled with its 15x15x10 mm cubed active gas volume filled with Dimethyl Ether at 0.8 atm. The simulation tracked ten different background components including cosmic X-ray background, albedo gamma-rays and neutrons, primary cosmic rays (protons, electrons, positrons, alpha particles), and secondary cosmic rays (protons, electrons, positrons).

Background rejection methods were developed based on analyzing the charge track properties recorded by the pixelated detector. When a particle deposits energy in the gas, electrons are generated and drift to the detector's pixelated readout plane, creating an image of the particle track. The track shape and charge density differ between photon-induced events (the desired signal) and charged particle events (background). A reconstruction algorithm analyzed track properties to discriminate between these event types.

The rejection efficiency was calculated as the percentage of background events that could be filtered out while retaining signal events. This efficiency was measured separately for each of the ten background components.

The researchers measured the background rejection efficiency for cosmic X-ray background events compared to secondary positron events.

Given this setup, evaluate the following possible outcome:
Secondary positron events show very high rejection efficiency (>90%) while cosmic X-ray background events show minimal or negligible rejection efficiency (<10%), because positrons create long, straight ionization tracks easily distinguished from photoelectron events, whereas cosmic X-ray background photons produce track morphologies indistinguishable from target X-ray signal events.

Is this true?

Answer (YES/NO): NO